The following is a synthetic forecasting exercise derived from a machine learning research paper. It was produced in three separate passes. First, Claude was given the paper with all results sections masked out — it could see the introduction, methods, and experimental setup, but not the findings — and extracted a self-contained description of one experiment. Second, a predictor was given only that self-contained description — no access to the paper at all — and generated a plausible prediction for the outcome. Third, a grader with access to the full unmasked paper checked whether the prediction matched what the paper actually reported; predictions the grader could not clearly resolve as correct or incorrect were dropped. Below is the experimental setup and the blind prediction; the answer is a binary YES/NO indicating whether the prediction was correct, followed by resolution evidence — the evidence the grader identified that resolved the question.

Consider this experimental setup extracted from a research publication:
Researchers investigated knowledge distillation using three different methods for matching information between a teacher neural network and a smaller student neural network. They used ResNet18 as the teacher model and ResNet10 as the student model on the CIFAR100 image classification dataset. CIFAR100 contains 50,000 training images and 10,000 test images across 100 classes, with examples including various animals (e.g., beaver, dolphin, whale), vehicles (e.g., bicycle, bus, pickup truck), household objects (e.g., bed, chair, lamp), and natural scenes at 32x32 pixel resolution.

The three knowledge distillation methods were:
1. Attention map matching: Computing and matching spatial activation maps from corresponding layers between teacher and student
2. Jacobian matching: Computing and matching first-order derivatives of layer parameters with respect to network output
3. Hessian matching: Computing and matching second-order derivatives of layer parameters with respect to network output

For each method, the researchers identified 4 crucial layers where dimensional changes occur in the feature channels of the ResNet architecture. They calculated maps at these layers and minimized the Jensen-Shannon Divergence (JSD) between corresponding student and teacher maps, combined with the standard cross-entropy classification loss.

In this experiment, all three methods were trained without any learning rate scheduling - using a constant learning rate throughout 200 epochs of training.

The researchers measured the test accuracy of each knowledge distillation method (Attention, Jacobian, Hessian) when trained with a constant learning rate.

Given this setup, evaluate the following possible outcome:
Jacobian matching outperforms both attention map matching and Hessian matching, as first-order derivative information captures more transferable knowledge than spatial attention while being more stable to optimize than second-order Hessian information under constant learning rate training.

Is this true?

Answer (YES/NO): YES